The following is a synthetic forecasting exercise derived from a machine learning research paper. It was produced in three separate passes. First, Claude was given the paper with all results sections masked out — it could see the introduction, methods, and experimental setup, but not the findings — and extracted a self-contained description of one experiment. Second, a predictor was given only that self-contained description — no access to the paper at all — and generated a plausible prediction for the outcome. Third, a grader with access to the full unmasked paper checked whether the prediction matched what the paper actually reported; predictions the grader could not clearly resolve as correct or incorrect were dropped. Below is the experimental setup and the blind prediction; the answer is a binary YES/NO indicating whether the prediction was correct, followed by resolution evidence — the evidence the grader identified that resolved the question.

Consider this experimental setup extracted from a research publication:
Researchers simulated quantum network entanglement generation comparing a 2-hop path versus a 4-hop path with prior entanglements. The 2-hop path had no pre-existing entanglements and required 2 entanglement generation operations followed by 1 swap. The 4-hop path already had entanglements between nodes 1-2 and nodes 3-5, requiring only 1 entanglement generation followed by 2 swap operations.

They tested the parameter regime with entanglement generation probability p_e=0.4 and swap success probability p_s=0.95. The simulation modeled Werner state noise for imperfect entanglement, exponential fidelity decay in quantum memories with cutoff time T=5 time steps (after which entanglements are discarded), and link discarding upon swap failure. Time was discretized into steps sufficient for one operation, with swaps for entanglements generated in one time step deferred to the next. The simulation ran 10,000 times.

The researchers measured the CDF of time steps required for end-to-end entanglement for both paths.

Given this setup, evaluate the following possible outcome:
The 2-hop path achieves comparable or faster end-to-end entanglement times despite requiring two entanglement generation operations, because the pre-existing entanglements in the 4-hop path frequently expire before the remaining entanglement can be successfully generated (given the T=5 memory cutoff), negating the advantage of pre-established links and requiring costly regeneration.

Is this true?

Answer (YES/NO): YES